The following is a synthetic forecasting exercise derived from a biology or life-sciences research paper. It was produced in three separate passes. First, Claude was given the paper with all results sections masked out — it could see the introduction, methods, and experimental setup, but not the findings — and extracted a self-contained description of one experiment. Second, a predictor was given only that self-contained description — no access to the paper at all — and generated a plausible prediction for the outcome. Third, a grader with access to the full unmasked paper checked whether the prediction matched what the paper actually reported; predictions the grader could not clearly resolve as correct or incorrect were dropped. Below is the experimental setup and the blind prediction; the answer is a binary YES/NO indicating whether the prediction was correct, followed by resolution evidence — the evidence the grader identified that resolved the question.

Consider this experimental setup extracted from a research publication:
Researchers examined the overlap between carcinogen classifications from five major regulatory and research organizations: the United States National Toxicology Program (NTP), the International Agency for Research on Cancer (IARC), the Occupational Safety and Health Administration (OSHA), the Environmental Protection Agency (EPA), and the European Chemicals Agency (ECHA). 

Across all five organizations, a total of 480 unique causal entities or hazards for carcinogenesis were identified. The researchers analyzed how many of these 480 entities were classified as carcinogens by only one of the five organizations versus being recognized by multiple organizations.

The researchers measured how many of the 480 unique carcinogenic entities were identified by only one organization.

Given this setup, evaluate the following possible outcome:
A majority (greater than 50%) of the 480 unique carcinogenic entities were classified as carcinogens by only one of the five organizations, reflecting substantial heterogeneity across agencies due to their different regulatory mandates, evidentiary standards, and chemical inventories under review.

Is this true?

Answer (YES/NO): NO